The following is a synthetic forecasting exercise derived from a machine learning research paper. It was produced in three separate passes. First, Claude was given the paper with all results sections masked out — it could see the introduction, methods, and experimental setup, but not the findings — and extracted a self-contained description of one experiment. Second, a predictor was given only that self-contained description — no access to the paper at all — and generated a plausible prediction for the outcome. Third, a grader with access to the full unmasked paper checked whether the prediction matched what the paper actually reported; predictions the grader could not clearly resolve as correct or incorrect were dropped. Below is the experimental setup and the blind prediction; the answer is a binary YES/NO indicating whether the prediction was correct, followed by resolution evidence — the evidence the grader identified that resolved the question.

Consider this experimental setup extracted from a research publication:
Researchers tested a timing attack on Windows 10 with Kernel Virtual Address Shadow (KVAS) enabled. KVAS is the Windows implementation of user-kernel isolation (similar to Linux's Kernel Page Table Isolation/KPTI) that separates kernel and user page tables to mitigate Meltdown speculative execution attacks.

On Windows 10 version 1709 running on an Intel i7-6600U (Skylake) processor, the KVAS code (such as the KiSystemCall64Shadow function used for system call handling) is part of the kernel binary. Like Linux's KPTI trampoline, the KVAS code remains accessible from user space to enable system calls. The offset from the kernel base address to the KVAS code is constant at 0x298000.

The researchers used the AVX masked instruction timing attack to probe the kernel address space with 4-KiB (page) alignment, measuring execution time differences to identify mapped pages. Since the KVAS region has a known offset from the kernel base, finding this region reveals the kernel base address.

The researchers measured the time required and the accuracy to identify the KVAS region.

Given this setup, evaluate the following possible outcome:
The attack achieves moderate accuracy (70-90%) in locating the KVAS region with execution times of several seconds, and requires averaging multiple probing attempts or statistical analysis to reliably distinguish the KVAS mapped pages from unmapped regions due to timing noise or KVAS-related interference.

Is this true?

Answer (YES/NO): NO